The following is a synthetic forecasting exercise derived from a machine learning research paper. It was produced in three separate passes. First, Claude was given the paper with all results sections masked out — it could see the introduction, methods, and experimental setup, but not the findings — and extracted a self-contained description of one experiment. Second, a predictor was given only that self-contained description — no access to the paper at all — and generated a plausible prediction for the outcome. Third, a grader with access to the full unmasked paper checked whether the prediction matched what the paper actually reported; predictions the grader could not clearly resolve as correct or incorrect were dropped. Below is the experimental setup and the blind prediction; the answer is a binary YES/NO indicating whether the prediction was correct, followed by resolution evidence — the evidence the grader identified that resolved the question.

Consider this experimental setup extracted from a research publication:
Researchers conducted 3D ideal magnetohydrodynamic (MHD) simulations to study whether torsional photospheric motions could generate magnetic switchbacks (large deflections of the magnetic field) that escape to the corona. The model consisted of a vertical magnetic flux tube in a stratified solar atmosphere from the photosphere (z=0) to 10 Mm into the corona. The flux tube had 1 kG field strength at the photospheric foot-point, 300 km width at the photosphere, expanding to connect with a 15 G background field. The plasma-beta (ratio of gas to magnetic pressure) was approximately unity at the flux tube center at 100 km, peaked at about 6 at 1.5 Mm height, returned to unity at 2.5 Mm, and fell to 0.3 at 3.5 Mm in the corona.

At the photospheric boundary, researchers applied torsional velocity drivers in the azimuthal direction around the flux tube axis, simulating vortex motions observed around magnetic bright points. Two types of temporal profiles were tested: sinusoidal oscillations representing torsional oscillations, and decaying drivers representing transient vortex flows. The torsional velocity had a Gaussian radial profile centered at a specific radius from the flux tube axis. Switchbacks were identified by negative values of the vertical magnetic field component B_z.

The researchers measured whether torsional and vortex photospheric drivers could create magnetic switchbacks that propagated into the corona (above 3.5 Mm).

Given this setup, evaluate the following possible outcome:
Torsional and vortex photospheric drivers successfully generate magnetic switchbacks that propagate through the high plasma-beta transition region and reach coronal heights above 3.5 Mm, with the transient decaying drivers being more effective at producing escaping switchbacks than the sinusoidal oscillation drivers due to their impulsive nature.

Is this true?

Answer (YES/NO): NO